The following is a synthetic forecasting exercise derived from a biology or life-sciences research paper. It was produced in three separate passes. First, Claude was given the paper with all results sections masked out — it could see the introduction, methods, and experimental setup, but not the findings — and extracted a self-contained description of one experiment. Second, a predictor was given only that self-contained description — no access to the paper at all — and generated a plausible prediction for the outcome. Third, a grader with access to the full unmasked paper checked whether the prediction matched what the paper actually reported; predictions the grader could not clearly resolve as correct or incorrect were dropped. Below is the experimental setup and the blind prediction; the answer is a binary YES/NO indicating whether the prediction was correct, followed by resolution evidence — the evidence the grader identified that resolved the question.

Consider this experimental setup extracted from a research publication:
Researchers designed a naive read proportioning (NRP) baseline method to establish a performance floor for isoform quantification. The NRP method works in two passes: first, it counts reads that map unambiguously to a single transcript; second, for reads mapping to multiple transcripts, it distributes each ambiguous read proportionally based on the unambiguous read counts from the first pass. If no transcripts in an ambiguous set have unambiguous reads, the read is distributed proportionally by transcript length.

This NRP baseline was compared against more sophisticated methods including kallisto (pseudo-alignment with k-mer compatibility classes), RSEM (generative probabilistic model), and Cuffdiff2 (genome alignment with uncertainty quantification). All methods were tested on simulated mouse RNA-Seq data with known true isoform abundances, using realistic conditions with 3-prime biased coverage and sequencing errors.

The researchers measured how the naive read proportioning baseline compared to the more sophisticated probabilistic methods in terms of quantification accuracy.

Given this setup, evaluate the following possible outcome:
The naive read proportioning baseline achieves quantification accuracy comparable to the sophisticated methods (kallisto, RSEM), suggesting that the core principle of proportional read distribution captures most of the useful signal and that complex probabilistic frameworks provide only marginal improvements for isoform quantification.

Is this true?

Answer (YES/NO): YES